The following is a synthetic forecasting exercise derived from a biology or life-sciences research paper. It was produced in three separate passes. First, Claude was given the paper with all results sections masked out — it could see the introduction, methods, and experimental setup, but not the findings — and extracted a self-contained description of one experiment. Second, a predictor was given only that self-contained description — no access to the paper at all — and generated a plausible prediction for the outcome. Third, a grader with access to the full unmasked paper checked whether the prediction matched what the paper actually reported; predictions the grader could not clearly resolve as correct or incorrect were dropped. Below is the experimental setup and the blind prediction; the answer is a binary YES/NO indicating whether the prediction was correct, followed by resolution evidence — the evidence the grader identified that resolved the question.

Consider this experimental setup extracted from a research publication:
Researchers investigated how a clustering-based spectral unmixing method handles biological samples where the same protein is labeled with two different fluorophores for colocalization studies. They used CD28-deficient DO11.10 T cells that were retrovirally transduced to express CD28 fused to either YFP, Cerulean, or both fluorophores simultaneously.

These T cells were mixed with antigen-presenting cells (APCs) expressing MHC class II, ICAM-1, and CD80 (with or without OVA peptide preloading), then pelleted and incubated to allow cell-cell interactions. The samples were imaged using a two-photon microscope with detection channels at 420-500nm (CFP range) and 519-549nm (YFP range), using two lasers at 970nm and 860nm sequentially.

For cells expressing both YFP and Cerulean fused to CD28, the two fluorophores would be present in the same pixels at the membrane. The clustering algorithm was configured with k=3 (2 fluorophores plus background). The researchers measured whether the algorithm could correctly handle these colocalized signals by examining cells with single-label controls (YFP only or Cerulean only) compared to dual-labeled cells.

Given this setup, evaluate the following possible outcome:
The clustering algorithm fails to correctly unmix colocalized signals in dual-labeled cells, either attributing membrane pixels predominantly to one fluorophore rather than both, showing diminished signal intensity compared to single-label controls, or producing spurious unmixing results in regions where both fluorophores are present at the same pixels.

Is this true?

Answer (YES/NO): NO